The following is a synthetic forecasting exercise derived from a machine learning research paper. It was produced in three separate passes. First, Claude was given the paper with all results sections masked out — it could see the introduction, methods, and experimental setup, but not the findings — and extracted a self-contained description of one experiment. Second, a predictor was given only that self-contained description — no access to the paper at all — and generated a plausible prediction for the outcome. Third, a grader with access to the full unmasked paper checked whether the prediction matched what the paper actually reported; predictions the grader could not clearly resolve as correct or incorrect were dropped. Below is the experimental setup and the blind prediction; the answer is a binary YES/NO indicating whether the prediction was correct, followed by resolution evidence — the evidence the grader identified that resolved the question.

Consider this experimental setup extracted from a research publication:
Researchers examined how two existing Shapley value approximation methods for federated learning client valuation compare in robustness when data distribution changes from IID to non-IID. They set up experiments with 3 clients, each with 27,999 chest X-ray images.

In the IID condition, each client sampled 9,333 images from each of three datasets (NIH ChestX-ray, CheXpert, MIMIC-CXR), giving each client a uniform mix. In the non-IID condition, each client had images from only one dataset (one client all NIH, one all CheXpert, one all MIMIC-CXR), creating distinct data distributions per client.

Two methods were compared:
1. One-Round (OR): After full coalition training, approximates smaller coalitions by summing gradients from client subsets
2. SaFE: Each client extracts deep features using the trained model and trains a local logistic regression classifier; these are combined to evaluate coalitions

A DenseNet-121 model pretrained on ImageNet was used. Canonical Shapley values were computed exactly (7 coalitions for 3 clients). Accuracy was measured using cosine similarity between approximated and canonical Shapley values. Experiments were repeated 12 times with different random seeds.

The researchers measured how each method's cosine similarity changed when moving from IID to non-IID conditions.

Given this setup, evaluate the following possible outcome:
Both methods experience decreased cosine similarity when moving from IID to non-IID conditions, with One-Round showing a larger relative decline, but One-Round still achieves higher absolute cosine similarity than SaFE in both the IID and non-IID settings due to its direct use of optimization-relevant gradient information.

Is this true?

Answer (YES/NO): NO